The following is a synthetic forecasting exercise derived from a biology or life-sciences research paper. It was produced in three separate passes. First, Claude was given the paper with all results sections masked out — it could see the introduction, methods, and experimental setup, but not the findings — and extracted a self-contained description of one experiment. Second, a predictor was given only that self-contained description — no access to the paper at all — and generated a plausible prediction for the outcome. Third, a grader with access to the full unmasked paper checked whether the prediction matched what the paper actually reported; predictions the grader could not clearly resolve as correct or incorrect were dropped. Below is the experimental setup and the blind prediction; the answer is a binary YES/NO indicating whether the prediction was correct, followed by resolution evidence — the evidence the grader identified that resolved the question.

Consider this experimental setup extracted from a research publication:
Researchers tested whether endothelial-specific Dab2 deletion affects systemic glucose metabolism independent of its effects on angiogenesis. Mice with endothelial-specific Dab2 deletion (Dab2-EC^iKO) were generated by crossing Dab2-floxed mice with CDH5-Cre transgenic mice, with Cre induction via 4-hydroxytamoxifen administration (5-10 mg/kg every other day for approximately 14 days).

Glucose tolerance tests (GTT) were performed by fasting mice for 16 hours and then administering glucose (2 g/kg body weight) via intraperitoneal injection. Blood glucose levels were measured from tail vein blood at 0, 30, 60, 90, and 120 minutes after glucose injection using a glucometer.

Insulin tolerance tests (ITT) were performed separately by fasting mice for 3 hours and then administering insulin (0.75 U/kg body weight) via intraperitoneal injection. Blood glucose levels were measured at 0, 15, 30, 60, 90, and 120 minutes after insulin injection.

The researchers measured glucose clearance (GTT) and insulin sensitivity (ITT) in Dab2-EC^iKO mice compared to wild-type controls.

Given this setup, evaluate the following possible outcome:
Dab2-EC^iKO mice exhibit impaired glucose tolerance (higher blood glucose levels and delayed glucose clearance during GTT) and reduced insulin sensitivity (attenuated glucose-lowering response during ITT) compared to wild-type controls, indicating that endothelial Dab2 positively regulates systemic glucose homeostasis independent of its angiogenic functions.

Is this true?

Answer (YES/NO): YES